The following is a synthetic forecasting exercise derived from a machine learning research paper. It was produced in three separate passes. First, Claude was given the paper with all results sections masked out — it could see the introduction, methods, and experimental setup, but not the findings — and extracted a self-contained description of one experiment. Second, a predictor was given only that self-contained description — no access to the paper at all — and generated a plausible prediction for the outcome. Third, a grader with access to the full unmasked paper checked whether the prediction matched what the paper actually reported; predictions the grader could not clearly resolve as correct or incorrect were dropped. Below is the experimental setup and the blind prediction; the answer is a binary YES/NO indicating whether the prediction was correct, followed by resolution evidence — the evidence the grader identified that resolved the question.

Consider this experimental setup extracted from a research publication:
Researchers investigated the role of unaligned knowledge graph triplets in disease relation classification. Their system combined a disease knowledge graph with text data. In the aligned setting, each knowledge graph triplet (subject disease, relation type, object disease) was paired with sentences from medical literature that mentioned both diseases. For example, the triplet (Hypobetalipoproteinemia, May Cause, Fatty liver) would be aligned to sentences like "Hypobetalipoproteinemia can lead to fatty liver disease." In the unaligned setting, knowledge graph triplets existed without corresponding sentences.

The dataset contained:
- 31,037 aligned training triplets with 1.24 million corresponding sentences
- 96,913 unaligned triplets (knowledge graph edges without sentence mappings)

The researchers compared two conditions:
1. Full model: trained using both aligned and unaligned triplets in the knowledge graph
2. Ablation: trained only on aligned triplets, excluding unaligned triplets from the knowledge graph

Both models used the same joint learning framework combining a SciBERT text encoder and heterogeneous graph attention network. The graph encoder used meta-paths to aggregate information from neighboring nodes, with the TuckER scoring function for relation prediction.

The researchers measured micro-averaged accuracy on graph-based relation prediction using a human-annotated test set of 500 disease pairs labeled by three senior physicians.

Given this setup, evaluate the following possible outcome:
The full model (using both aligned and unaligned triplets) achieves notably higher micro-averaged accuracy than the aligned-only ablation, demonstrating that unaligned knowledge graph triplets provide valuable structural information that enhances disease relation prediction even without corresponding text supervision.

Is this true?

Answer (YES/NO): YES